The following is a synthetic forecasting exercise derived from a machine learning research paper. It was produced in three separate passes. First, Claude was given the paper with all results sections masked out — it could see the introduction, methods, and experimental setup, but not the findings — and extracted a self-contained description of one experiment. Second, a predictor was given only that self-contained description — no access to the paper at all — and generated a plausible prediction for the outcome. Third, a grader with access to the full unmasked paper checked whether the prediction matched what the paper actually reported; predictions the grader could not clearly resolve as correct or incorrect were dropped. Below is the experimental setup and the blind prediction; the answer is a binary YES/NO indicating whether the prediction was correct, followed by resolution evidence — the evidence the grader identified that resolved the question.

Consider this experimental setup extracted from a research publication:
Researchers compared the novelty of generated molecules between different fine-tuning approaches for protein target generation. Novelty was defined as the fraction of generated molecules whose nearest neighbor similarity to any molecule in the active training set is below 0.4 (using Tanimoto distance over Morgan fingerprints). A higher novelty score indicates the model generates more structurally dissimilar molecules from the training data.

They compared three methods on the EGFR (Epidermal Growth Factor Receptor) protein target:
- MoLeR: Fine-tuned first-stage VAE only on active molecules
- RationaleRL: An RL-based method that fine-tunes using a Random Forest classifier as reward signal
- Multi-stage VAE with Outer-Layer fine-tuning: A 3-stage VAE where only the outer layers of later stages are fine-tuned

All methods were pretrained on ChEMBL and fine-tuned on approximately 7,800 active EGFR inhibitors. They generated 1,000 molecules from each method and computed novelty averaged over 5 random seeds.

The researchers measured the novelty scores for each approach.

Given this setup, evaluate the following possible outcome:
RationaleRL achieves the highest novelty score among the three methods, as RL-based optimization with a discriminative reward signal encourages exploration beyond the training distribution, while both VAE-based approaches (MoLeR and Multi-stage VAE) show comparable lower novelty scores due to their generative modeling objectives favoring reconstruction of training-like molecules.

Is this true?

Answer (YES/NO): NO